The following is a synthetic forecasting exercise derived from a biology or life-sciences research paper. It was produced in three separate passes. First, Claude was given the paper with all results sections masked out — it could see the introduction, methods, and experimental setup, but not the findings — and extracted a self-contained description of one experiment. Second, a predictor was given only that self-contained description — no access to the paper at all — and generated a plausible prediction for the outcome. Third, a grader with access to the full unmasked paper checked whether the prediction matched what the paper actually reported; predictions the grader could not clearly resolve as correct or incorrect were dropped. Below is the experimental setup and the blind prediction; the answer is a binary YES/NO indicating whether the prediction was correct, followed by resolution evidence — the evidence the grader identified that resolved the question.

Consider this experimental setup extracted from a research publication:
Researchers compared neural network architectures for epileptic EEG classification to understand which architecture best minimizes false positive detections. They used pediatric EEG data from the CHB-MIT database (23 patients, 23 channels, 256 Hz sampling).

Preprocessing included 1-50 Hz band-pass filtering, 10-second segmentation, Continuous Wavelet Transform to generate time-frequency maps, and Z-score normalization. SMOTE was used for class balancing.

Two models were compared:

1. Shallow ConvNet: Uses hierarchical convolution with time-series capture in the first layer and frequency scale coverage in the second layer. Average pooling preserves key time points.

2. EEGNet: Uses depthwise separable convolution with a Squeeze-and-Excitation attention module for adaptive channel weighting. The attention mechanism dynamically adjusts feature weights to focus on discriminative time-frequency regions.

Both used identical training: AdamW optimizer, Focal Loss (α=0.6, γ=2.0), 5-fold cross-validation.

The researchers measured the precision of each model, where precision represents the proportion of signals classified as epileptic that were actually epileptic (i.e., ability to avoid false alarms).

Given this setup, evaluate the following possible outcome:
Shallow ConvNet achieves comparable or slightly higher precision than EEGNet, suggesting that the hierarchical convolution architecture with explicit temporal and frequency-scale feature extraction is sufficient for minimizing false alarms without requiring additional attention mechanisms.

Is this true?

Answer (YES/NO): NO